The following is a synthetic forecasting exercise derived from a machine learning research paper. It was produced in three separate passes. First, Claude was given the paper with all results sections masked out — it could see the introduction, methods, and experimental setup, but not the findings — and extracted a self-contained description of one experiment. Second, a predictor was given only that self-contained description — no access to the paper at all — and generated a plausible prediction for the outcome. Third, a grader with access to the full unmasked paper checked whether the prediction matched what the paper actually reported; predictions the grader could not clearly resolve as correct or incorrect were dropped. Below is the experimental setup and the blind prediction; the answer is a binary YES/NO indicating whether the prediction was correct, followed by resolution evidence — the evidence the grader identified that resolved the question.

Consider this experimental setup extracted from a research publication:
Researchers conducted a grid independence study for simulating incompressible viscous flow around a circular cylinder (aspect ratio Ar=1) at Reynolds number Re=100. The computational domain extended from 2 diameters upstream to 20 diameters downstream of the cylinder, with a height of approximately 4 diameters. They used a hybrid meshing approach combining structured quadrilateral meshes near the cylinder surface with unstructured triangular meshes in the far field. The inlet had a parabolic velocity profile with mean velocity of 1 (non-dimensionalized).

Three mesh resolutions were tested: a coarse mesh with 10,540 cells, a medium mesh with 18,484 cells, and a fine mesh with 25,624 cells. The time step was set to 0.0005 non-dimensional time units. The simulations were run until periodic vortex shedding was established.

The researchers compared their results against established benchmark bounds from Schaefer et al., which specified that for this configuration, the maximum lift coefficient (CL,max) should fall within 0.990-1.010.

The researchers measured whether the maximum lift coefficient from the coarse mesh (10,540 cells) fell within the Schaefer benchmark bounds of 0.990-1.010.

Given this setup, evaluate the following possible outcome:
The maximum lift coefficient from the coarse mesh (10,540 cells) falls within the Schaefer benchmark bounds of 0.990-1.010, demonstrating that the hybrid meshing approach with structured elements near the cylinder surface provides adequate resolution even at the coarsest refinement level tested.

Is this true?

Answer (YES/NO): NO